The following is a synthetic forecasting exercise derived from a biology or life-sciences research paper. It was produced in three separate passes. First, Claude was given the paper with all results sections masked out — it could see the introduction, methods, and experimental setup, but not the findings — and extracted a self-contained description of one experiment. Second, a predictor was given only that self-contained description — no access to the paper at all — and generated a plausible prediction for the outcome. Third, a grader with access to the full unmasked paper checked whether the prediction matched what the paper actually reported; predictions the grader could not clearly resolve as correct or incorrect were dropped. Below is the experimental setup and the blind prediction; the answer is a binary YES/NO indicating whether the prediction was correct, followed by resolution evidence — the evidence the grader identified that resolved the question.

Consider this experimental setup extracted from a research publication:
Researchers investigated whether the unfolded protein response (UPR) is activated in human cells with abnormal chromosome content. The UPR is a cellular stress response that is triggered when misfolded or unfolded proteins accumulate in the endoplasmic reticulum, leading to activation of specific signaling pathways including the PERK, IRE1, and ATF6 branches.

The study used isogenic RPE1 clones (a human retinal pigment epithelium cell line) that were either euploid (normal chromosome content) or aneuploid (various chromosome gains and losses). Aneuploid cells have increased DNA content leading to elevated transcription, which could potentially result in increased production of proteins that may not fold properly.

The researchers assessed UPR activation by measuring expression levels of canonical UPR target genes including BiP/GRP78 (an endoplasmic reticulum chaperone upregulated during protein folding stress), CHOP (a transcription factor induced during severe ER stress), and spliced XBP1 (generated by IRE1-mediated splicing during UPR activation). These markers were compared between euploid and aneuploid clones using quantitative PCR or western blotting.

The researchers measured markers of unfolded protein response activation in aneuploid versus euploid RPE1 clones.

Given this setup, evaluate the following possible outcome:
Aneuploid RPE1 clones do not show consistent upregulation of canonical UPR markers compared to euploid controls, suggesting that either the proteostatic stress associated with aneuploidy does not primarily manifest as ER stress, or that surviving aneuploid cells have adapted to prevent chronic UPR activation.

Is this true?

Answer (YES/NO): NO